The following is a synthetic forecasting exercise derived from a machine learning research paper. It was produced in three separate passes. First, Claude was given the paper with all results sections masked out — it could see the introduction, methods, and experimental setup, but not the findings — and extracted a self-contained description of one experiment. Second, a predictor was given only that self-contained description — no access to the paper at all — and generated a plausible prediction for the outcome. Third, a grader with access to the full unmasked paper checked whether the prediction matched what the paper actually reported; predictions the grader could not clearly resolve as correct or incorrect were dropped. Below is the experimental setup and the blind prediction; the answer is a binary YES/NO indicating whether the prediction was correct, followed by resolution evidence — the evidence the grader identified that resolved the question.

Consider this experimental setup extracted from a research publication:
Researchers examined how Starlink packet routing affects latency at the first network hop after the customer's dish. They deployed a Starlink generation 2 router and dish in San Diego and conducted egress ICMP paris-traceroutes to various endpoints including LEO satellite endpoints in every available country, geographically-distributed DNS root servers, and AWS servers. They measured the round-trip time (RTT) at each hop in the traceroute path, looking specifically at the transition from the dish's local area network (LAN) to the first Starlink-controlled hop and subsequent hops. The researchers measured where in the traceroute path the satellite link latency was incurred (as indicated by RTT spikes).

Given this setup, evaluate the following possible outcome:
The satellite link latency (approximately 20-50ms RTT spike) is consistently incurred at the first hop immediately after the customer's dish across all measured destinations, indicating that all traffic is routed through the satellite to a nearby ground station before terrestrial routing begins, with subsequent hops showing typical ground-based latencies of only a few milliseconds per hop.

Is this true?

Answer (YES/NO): YES